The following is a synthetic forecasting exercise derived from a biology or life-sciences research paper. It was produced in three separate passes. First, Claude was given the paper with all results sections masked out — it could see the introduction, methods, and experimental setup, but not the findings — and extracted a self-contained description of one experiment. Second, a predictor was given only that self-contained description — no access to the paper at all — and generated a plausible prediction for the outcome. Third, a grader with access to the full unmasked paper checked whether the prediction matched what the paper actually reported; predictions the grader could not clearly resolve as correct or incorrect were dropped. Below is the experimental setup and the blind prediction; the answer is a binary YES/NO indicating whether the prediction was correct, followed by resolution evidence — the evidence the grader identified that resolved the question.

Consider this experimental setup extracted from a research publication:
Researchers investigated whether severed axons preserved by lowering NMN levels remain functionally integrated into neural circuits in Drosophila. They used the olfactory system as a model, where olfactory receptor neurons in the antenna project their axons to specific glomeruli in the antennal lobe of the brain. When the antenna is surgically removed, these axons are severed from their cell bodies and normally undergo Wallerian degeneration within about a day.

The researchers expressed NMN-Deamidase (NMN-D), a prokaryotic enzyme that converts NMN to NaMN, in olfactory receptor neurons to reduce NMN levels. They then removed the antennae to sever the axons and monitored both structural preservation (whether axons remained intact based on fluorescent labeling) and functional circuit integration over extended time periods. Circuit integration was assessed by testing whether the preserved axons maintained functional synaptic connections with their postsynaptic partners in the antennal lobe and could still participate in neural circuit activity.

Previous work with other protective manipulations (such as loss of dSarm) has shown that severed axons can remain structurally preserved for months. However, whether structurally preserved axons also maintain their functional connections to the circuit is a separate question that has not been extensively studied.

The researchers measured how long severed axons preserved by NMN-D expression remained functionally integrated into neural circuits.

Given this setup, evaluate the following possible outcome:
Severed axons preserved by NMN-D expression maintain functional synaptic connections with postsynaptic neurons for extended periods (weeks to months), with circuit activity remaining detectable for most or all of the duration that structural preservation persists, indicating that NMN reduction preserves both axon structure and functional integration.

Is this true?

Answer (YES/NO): YES